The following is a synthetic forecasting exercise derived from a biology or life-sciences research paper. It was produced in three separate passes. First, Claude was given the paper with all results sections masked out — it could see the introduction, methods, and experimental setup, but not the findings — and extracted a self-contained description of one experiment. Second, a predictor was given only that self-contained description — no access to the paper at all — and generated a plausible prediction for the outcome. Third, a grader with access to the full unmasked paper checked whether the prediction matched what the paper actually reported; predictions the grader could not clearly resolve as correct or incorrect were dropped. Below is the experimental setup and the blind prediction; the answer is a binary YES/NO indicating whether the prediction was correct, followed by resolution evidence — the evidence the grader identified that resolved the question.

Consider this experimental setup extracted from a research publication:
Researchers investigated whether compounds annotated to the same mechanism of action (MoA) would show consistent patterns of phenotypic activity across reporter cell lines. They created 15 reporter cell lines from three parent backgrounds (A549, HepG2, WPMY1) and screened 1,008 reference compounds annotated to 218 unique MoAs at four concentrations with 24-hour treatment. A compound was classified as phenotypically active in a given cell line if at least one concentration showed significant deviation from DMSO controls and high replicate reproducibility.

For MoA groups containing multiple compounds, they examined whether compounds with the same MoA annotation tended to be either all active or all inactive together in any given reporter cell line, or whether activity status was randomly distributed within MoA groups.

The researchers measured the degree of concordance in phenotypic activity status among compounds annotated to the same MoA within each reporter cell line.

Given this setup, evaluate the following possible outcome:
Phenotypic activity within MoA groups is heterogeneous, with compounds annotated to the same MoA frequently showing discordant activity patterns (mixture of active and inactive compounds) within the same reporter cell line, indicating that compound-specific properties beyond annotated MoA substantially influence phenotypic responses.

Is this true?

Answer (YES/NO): NO